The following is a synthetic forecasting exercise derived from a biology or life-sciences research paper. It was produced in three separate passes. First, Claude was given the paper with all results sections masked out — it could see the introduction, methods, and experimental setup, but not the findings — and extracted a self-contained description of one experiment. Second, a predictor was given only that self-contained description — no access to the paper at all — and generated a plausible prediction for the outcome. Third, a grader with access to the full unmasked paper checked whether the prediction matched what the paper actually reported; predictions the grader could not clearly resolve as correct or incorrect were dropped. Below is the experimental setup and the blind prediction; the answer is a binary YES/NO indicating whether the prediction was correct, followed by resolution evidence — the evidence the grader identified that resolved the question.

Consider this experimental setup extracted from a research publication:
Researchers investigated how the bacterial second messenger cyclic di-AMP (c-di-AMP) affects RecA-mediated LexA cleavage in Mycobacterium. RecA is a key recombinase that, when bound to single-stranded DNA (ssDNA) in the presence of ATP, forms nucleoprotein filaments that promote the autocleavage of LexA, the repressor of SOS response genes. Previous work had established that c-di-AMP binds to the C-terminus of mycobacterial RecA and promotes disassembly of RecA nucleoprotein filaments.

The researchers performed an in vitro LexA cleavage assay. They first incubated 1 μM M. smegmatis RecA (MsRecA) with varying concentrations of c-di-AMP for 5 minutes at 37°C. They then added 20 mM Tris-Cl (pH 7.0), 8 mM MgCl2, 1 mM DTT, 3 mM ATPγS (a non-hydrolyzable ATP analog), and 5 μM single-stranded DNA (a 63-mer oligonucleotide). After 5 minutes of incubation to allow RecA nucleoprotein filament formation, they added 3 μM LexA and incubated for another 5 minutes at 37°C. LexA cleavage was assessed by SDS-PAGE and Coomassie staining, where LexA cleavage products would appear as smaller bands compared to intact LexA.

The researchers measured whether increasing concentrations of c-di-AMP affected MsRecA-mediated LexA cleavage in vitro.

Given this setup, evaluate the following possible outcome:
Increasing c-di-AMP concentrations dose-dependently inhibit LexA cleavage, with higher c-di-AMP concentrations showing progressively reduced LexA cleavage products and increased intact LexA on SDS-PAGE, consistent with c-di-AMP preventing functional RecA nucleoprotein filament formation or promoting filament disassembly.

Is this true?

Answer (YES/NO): YES